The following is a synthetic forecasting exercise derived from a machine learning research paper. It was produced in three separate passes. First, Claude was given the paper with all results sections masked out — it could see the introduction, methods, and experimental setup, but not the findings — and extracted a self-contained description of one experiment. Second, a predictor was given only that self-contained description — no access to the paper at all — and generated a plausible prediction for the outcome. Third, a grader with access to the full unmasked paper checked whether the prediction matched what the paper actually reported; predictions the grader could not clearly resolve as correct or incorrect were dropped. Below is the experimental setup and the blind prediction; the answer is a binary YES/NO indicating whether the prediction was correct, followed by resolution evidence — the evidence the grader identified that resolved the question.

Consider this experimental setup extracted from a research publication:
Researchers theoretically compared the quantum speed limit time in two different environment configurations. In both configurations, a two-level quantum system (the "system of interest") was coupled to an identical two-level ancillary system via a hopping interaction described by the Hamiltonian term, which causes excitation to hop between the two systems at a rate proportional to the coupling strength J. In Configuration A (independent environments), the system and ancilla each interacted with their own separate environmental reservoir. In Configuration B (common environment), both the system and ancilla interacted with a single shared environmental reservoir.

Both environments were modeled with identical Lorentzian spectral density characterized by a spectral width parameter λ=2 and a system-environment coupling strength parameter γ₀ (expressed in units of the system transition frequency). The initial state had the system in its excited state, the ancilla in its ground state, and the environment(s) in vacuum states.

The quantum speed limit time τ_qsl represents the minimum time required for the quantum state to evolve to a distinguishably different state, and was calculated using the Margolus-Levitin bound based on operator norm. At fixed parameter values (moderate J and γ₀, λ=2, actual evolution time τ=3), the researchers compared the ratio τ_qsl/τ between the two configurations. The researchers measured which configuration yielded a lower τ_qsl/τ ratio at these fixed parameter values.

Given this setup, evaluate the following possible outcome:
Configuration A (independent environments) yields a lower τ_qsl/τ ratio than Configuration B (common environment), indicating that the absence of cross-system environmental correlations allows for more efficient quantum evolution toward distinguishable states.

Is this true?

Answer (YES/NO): NO